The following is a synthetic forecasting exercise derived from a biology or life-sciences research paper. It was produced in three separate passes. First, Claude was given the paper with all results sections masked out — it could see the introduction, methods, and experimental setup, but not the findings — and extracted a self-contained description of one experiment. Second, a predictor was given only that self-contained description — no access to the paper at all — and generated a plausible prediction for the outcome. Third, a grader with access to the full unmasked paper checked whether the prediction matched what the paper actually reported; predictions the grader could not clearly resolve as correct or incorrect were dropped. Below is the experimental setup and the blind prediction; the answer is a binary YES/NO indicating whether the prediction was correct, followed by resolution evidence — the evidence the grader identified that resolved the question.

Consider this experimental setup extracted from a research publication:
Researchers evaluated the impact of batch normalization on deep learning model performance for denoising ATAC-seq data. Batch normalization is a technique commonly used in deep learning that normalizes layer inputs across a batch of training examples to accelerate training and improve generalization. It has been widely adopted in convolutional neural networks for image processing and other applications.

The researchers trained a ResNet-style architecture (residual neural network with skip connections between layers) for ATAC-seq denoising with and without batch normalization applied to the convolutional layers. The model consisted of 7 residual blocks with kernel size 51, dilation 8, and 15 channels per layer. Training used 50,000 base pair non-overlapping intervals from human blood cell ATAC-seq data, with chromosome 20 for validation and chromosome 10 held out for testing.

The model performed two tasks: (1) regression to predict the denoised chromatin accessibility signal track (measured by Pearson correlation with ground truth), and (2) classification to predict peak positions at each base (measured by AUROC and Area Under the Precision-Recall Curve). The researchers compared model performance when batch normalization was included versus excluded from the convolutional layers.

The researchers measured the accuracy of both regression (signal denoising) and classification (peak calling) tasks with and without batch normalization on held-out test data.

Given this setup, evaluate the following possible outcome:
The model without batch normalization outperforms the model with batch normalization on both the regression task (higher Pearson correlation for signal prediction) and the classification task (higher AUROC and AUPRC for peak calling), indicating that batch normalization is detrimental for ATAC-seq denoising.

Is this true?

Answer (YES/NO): NO